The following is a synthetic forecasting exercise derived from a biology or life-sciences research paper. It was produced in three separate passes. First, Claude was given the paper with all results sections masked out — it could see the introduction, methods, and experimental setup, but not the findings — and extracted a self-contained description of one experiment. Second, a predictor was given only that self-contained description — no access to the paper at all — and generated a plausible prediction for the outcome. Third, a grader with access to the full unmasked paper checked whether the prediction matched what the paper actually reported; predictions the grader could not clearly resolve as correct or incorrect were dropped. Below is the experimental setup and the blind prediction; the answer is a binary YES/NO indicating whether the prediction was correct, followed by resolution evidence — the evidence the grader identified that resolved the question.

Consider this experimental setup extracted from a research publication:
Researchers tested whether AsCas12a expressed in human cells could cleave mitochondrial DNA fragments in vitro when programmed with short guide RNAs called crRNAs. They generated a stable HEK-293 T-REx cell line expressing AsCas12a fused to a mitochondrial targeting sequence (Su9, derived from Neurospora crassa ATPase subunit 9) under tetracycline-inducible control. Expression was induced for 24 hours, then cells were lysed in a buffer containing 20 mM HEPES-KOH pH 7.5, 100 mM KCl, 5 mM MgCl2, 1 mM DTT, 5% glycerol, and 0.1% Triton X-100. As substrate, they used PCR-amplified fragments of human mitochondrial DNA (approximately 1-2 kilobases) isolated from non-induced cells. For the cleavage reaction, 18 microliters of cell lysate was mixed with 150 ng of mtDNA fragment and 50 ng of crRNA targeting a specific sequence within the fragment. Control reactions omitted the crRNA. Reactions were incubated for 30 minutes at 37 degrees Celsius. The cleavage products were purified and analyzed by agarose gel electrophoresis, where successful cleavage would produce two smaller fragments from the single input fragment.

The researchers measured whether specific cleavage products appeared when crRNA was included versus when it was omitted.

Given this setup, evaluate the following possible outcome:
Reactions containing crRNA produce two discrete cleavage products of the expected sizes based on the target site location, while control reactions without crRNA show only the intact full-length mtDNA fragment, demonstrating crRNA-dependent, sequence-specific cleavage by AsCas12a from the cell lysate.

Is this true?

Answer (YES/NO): YES